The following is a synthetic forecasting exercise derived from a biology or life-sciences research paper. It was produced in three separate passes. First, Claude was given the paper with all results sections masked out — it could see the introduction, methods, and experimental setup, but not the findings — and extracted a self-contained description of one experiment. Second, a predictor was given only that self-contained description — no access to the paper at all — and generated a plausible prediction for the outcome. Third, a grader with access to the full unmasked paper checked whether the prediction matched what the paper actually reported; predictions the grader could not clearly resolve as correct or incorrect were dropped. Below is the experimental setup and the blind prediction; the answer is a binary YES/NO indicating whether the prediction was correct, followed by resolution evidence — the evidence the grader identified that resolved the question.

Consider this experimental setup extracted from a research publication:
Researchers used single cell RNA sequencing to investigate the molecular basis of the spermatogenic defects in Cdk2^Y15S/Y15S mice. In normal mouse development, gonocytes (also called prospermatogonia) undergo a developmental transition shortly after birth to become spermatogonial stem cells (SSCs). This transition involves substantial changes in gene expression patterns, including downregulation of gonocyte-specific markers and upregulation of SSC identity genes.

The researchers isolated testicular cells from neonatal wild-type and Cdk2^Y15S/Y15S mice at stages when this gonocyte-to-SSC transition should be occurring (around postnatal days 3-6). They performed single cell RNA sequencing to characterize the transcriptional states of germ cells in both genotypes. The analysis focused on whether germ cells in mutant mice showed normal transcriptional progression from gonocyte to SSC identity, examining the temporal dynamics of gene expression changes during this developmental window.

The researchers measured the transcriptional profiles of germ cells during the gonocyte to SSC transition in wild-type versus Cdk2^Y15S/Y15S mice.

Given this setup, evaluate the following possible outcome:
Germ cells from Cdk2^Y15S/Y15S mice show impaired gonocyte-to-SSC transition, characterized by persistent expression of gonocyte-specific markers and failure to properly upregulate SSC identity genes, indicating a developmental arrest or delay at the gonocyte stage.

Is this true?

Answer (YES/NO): NO